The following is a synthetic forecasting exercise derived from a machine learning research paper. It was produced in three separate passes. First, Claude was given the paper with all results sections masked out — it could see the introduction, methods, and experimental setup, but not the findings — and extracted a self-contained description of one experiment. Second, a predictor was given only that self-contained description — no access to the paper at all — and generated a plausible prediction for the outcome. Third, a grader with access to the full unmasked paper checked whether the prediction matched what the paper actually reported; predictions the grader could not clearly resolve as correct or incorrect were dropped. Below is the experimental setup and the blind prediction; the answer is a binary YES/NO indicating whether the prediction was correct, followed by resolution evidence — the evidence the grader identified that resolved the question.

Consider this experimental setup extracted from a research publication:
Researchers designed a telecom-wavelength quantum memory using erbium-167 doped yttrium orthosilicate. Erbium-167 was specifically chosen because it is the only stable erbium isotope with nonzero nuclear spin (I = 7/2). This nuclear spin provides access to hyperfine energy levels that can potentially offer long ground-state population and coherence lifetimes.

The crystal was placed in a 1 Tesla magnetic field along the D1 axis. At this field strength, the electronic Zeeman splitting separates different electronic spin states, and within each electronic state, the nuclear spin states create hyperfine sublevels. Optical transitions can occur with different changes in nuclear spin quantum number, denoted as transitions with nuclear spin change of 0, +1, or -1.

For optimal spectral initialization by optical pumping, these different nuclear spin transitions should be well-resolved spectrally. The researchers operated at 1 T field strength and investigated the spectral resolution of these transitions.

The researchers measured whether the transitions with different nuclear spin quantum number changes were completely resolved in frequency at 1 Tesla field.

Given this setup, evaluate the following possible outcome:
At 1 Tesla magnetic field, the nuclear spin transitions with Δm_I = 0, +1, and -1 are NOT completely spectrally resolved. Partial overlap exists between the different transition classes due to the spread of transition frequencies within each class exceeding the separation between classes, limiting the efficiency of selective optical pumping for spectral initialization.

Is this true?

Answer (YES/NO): YES